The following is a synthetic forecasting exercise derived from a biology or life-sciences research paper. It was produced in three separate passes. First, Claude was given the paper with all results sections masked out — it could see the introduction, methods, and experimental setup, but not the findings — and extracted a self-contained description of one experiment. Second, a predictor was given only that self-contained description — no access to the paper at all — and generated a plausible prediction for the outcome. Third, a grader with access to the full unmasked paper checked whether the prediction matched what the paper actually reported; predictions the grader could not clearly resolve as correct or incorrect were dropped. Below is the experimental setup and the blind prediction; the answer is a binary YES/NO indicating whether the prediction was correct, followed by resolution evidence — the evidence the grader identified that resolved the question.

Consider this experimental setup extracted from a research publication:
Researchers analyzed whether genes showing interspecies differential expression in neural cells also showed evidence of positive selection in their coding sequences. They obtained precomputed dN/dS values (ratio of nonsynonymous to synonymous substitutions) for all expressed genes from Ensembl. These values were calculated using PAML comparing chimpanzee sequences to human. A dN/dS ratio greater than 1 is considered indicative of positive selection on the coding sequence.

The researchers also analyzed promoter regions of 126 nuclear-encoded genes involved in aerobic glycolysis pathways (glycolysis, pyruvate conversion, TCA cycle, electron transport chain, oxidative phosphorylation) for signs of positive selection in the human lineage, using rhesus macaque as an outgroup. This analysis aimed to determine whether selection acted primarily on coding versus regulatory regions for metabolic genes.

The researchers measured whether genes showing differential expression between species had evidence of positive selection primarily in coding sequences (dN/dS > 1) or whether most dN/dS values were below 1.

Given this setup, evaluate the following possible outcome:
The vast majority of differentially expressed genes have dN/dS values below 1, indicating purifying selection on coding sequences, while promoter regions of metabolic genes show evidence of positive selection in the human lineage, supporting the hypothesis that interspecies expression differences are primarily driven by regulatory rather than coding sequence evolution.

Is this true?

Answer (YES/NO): YES